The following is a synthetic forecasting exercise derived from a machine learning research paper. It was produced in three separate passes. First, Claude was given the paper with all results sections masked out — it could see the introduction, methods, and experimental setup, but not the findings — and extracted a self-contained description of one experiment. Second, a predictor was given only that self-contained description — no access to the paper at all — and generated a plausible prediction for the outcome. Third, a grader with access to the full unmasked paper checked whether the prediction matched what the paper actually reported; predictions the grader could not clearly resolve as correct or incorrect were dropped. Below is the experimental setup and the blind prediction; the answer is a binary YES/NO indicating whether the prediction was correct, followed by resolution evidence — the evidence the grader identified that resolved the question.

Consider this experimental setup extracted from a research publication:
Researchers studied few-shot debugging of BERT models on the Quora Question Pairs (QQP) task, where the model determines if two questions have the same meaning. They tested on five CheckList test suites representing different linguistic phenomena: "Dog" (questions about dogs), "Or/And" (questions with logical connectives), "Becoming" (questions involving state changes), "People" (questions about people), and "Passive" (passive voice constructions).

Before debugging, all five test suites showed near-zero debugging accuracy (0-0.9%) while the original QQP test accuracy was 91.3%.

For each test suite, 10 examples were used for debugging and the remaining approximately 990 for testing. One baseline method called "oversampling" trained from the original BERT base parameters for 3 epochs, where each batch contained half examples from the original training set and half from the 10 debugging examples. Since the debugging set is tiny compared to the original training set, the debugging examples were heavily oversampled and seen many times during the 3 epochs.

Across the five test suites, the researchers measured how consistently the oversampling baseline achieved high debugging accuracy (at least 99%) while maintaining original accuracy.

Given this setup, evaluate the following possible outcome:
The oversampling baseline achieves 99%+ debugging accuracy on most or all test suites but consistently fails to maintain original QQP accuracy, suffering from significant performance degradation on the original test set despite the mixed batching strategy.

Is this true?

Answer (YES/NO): NO